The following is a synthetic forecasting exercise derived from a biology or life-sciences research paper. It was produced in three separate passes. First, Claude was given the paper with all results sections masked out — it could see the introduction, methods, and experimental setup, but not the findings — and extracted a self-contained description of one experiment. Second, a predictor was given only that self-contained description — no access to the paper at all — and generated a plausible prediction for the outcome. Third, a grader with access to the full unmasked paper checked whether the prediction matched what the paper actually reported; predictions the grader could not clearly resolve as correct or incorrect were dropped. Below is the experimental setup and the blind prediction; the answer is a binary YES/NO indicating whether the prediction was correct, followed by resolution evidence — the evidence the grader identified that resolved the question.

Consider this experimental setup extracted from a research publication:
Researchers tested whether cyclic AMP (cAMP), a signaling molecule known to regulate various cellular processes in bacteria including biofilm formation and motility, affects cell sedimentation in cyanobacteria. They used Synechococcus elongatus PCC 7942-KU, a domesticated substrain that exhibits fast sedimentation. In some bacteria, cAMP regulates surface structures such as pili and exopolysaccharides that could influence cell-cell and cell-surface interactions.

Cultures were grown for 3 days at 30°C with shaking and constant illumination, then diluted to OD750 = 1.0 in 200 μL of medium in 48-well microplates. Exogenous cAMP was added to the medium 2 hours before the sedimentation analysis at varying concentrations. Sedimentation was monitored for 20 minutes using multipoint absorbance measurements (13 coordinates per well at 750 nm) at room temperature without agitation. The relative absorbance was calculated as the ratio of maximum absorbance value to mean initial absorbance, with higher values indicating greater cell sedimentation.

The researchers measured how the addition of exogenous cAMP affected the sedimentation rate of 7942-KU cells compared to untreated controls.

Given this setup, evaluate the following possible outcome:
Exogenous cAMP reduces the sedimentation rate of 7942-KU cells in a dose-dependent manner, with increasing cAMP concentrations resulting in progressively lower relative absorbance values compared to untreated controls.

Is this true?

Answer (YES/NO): NO